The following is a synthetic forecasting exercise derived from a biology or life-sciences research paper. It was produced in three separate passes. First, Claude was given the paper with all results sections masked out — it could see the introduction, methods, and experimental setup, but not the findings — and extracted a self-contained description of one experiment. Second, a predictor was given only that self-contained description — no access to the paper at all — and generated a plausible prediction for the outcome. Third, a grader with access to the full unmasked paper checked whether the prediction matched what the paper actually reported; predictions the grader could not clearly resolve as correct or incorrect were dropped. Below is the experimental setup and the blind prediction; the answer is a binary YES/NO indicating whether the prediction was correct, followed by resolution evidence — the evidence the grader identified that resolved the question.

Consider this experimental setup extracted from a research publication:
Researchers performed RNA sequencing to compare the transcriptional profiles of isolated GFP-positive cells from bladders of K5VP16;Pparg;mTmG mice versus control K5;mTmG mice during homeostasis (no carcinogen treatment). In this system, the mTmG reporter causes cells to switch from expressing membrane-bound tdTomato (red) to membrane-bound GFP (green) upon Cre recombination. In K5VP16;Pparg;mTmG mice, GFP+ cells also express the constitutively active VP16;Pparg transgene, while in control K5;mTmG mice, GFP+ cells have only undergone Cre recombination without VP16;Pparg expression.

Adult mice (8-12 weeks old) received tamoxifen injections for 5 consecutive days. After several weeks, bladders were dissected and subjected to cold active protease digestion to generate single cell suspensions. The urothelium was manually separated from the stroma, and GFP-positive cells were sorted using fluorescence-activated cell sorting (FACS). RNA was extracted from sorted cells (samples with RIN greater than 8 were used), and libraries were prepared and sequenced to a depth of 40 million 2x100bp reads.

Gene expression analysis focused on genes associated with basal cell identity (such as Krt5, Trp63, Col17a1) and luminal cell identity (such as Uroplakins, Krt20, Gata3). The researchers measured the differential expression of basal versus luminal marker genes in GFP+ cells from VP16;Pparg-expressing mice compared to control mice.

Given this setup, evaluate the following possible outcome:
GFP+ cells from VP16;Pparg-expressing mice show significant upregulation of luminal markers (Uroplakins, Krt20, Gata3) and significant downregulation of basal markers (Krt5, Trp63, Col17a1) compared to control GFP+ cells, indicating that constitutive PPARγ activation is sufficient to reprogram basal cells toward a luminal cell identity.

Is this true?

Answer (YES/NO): YES